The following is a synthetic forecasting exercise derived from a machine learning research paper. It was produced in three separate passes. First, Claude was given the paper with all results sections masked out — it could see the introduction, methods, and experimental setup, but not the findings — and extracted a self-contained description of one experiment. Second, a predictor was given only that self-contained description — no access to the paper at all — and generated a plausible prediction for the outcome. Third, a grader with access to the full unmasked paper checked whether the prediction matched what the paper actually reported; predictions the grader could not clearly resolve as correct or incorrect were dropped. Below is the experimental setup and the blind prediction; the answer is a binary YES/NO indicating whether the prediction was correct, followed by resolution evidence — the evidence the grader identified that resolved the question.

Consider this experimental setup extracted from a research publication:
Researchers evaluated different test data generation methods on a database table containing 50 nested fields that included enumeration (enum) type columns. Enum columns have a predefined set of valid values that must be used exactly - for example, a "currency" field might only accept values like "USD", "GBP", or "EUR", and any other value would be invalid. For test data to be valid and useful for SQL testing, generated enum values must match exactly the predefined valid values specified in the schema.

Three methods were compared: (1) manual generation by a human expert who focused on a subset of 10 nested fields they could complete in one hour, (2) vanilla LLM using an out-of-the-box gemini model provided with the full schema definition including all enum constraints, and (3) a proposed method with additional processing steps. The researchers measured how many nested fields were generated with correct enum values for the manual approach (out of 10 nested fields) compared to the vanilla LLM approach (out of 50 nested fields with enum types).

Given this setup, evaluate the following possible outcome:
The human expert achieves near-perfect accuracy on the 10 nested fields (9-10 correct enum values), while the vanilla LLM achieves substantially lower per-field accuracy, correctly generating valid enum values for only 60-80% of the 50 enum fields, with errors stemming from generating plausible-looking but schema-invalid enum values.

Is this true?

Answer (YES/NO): NO